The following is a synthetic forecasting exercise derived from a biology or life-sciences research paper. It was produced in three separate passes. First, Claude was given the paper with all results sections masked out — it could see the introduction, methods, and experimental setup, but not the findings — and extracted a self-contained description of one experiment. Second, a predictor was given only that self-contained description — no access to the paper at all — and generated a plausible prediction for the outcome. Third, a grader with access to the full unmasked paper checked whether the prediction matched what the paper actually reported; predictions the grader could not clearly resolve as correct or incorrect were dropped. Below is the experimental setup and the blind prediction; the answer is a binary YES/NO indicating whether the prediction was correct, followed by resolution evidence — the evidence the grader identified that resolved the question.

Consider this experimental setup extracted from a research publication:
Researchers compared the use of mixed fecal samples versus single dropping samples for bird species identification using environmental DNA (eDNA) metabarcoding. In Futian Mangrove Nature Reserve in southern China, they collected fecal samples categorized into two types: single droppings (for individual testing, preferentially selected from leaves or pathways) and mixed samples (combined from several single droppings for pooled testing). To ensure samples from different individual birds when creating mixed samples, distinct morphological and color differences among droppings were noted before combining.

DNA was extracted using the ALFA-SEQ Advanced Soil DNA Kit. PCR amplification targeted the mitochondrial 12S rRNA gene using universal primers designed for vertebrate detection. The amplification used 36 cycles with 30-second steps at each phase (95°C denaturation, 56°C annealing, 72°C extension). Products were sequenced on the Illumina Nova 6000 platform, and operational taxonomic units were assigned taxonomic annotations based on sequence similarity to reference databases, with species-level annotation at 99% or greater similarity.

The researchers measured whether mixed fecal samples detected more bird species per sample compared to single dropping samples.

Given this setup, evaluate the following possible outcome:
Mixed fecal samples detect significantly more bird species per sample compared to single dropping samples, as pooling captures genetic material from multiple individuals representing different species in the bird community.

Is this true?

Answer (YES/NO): NO